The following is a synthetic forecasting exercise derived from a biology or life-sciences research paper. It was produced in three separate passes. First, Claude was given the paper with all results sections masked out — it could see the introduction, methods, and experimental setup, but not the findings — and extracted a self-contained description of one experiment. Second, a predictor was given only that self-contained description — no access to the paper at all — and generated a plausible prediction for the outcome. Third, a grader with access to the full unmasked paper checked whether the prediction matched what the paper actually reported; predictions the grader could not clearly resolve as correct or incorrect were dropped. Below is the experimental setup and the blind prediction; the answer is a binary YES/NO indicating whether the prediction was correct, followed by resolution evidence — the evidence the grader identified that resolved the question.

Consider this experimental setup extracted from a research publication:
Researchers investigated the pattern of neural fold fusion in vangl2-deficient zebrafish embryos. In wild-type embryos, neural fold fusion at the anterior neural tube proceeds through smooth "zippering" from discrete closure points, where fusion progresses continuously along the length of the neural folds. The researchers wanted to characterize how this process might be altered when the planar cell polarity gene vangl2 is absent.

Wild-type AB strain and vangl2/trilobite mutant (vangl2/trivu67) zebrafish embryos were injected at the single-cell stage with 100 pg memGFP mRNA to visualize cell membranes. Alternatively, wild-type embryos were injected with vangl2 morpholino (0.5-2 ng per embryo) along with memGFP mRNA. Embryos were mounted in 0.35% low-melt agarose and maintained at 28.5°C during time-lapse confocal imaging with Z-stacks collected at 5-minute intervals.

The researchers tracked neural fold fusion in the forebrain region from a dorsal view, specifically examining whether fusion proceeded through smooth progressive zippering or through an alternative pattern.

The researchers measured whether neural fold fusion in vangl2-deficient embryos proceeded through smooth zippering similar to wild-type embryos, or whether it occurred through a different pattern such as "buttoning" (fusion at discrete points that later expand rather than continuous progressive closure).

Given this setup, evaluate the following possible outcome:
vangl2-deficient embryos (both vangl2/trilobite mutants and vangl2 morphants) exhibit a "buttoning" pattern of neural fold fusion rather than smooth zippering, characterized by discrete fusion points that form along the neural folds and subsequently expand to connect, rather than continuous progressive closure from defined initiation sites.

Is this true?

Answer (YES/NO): YES